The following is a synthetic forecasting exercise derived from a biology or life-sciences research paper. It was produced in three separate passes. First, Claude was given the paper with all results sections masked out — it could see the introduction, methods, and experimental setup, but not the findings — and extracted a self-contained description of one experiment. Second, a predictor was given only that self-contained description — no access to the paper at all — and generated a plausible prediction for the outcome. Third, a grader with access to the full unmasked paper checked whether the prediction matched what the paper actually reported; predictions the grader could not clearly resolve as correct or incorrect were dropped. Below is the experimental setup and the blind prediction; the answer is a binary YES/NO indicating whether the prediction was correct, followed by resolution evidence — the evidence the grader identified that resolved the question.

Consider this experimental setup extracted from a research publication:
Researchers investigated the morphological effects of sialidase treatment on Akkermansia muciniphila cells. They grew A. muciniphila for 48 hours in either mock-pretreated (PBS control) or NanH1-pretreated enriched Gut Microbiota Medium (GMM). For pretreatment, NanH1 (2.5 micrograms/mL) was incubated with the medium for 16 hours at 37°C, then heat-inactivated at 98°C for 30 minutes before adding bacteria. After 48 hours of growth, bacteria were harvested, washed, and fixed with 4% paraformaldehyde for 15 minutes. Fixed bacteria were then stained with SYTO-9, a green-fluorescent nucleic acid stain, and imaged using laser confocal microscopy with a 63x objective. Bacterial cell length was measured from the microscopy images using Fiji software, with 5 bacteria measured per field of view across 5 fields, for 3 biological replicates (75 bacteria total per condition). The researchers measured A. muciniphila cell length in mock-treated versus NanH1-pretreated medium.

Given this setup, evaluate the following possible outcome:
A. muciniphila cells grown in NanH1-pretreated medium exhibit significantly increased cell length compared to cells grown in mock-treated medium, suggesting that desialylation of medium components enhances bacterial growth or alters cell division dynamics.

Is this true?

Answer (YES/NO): NO